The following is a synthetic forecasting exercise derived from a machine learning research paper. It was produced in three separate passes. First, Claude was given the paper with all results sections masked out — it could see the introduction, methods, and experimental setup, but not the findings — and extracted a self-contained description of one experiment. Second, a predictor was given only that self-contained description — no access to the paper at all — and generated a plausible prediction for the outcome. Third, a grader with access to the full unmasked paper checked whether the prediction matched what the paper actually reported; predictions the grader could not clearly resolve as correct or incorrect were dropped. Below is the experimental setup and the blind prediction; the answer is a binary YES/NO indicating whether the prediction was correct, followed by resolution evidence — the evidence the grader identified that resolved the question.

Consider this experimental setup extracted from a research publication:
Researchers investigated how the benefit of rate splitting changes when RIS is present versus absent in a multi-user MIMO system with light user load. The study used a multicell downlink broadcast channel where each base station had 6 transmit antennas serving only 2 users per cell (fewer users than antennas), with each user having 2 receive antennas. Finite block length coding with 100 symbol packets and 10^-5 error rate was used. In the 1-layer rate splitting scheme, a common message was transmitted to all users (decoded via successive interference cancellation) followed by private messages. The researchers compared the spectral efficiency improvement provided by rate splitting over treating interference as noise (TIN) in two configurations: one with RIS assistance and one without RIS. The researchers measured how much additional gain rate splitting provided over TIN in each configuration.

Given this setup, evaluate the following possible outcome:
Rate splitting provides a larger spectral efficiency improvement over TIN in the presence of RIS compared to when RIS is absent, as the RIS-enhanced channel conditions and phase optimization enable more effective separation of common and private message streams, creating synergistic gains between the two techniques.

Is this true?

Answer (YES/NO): NO